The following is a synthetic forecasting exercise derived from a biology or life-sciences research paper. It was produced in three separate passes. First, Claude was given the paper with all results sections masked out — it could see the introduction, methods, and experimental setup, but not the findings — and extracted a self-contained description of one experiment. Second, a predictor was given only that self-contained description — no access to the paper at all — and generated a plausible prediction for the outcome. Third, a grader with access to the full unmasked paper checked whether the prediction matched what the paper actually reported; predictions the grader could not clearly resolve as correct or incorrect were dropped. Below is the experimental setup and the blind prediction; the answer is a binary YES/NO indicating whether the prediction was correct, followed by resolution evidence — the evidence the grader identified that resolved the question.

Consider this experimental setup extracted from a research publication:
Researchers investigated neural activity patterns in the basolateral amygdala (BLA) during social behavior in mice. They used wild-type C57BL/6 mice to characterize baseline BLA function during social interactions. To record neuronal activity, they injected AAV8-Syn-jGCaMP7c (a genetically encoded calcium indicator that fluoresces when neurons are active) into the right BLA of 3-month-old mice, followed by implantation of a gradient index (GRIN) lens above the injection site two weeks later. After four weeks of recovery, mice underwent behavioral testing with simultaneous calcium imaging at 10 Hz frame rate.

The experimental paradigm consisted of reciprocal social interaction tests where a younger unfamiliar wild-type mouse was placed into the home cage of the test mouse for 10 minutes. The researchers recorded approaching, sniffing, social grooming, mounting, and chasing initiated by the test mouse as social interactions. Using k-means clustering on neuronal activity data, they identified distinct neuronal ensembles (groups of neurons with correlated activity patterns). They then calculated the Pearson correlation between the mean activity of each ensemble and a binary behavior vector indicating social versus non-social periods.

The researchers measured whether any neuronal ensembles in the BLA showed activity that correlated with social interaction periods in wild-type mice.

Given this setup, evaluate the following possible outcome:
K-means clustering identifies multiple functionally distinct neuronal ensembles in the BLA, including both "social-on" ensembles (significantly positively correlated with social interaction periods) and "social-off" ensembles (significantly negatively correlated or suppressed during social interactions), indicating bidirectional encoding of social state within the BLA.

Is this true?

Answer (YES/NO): NO